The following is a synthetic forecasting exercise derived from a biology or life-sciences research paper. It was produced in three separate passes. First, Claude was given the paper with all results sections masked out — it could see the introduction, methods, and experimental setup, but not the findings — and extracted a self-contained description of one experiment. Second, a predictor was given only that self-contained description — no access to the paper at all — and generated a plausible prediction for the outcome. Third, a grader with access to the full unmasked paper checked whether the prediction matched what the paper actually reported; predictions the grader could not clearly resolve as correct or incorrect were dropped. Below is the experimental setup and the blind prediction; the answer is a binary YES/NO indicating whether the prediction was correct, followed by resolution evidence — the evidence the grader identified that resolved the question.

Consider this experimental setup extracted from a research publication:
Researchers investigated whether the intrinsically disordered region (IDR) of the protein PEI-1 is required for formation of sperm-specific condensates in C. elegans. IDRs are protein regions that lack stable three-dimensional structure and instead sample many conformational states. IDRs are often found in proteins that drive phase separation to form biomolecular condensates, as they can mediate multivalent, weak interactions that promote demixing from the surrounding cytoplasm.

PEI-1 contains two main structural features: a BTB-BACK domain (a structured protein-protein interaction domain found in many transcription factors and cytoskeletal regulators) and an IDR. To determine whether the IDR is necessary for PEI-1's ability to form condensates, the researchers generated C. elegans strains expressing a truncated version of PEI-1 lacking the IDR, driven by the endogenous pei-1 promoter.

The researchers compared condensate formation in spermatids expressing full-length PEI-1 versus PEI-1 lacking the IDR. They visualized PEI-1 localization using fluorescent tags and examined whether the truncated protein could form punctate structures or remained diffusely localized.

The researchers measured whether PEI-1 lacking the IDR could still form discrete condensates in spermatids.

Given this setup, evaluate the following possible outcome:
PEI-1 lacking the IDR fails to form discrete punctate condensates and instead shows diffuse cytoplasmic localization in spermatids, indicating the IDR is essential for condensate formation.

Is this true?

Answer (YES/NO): NO